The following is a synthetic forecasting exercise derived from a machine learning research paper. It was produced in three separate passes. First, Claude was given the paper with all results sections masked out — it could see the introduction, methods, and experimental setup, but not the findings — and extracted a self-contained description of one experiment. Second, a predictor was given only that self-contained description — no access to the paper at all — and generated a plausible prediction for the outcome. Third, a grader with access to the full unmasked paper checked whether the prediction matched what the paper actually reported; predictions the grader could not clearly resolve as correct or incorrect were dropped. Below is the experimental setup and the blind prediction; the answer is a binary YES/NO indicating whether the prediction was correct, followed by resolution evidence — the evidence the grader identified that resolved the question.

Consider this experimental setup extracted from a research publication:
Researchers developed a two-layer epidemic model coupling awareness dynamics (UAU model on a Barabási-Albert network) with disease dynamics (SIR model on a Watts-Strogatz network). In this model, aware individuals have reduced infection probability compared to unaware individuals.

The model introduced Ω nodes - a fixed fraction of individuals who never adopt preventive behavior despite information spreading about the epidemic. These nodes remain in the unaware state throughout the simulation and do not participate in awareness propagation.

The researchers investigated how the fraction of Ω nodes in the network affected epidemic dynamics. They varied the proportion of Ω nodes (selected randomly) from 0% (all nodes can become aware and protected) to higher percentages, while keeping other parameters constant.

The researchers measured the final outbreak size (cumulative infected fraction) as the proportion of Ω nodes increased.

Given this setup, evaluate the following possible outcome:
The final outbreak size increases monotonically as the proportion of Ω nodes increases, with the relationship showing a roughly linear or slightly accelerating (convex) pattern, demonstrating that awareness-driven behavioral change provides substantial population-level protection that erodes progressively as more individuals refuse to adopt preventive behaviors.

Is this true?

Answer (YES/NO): NO